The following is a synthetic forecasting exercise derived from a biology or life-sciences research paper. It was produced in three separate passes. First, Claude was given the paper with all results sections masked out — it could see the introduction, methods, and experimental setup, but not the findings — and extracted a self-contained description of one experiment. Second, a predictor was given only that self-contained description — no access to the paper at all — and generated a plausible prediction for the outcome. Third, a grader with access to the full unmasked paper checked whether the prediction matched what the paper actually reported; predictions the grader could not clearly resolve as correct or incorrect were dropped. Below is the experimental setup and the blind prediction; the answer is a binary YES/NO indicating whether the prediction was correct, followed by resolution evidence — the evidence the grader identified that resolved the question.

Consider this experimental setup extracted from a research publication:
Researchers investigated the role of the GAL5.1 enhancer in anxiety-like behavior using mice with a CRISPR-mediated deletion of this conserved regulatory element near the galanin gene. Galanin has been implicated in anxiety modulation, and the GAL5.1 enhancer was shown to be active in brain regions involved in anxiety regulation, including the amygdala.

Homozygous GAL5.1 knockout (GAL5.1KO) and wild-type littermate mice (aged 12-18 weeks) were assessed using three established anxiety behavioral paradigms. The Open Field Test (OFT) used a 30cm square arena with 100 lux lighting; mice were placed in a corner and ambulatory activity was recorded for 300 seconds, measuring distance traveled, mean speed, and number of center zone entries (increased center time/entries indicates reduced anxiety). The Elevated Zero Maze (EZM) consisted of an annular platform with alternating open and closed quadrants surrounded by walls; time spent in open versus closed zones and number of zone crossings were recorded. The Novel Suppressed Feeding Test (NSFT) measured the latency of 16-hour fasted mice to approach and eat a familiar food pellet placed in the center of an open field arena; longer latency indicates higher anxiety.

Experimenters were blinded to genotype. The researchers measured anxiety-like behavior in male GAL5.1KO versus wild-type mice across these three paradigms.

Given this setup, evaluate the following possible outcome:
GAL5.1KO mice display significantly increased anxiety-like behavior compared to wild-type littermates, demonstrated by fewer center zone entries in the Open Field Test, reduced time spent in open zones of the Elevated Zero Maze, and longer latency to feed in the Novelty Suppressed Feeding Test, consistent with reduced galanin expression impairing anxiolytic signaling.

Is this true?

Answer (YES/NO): NO